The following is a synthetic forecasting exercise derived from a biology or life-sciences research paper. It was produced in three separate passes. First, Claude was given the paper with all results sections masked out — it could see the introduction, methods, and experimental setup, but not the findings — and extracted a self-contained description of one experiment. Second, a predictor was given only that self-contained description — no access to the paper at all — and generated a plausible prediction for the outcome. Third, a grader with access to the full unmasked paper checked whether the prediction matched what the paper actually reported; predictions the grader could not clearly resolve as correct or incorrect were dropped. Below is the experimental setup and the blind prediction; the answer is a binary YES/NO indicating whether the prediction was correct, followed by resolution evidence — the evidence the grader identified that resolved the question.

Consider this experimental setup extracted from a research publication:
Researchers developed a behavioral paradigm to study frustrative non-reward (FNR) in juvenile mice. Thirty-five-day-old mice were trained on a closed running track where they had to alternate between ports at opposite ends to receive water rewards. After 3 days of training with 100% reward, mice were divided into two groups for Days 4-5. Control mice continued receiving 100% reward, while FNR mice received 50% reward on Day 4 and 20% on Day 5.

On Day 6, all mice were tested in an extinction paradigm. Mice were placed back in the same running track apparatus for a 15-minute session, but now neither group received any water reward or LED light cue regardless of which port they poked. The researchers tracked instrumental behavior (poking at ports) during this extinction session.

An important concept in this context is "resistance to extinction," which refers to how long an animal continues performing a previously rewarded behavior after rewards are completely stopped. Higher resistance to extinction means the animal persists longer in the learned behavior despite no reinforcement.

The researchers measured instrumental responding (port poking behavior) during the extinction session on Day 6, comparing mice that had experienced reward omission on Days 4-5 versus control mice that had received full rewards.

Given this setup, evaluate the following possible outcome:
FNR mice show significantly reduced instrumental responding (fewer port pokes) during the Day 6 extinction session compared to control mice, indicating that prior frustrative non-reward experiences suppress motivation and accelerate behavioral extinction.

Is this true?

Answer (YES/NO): NO